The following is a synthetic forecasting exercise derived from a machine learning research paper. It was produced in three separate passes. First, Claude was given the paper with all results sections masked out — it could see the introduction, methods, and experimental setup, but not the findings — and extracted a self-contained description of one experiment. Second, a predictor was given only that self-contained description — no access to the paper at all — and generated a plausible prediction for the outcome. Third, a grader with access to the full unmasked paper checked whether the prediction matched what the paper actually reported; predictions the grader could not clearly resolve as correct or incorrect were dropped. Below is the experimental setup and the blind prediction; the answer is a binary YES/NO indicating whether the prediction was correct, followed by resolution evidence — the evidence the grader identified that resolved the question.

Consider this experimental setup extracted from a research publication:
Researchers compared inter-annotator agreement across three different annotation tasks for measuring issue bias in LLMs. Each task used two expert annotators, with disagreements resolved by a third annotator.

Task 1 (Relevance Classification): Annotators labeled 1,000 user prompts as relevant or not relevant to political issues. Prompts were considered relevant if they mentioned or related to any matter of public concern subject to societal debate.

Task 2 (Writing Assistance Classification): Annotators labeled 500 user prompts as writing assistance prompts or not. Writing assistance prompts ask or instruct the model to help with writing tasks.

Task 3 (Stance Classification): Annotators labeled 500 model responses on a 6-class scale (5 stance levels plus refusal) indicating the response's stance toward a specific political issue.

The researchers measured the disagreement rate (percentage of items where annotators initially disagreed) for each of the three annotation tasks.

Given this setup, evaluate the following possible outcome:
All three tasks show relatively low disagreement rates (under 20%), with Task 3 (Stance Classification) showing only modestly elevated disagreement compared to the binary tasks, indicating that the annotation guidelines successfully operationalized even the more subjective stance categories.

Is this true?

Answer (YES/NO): NO